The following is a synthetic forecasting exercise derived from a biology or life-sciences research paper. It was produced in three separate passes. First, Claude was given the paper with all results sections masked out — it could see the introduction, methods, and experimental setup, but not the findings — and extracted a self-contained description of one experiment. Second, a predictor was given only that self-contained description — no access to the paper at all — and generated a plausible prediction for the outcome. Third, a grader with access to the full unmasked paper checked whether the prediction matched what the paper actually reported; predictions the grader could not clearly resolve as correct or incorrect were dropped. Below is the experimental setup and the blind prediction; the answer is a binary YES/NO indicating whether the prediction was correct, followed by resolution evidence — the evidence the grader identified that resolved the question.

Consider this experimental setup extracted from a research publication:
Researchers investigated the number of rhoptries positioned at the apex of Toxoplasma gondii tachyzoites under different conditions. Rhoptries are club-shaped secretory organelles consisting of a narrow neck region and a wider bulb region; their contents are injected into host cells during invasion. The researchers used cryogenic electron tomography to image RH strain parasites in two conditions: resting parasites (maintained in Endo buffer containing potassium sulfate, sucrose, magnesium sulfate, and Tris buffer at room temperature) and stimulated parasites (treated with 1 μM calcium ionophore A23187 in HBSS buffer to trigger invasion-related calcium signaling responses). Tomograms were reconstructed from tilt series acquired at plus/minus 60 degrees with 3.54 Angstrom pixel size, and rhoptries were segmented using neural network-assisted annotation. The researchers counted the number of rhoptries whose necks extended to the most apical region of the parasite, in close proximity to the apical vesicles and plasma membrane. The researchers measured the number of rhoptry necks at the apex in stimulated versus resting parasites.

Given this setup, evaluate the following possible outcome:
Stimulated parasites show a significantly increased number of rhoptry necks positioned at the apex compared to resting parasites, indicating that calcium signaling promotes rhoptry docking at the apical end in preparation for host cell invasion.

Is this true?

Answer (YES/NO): NO